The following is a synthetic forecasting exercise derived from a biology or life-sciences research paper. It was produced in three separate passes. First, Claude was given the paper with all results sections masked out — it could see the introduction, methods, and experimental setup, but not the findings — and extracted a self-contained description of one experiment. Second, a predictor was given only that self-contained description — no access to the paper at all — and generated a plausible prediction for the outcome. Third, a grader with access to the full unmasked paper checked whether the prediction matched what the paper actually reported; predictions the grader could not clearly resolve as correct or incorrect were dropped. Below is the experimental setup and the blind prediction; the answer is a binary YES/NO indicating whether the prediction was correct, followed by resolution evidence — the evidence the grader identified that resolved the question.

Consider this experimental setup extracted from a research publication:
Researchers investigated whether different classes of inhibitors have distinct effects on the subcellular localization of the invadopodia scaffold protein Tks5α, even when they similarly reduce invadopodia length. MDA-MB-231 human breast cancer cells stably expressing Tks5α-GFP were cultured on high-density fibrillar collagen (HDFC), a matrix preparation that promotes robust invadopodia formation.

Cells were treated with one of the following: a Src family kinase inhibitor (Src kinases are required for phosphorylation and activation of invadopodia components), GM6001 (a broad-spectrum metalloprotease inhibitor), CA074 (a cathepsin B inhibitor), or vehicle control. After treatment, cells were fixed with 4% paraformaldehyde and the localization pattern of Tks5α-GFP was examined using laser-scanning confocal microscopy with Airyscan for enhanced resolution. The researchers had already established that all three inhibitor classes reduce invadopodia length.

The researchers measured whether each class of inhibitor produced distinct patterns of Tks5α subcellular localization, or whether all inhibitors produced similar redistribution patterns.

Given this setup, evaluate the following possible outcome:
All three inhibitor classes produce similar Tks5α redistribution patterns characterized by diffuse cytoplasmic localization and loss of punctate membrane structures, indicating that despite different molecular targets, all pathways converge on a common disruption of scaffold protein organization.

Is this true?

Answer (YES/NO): NO